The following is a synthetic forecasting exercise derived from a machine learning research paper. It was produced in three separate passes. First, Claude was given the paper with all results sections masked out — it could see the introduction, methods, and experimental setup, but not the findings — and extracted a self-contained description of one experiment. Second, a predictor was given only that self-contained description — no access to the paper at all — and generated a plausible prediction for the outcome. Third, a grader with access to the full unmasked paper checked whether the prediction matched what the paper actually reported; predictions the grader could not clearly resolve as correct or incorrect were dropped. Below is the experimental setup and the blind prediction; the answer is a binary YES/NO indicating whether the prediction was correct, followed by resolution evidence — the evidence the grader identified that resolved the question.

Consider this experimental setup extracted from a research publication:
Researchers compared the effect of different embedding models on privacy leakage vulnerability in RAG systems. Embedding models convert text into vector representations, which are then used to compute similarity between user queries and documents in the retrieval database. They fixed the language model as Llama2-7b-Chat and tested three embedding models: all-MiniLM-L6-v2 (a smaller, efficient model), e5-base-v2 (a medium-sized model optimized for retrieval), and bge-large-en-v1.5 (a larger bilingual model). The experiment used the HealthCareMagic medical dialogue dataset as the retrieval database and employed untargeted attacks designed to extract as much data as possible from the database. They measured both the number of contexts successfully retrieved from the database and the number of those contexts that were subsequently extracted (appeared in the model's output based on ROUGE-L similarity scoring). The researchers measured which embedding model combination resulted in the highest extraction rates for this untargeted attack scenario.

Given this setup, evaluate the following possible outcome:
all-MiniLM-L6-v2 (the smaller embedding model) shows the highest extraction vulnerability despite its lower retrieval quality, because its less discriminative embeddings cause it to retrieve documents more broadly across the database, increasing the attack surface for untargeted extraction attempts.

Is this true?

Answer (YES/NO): NO